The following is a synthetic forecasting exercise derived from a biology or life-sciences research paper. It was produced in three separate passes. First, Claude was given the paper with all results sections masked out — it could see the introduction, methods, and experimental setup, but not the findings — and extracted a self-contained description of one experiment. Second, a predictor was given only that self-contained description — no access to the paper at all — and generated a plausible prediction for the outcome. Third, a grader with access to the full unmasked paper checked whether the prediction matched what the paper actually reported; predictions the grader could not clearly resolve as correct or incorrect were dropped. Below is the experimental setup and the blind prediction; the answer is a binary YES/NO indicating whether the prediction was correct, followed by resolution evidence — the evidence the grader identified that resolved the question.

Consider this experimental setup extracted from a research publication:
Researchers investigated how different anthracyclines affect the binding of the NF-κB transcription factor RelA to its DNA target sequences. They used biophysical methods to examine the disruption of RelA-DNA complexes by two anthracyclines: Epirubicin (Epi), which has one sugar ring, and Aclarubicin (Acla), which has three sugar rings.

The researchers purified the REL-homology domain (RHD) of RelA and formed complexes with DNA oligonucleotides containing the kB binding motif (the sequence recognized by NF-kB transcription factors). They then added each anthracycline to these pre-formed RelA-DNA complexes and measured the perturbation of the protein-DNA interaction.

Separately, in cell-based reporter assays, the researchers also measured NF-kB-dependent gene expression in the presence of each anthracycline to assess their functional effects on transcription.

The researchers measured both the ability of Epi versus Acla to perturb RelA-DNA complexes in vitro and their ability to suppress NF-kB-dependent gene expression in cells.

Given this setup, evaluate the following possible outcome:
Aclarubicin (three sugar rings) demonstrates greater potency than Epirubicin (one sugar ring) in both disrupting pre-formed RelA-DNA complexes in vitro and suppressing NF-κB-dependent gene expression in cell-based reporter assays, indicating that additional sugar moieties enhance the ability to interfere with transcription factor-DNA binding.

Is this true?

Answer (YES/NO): NO